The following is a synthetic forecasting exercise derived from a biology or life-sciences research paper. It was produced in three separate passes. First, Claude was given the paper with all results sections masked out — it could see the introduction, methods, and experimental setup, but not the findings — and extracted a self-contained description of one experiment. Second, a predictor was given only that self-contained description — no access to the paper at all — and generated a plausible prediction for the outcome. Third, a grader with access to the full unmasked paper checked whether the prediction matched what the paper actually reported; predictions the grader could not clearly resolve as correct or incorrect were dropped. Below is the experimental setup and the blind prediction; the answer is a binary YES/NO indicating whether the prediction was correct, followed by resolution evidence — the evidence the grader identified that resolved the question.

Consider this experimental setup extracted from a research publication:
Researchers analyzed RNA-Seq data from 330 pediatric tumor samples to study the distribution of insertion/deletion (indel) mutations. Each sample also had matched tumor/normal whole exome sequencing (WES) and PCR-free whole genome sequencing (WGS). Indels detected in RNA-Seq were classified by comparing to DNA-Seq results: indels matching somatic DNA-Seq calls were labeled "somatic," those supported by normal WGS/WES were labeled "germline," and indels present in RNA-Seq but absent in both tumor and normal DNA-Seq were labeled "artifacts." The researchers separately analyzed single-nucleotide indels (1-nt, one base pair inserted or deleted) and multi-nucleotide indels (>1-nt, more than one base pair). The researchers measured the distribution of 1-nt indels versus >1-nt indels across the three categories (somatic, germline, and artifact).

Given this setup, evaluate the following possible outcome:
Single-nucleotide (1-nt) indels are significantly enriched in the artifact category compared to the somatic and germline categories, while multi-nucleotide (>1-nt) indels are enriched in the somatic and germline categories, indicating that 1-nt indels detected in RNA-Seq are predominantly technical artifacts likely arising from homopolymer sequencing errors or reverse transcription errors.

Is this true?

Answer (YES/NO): YES